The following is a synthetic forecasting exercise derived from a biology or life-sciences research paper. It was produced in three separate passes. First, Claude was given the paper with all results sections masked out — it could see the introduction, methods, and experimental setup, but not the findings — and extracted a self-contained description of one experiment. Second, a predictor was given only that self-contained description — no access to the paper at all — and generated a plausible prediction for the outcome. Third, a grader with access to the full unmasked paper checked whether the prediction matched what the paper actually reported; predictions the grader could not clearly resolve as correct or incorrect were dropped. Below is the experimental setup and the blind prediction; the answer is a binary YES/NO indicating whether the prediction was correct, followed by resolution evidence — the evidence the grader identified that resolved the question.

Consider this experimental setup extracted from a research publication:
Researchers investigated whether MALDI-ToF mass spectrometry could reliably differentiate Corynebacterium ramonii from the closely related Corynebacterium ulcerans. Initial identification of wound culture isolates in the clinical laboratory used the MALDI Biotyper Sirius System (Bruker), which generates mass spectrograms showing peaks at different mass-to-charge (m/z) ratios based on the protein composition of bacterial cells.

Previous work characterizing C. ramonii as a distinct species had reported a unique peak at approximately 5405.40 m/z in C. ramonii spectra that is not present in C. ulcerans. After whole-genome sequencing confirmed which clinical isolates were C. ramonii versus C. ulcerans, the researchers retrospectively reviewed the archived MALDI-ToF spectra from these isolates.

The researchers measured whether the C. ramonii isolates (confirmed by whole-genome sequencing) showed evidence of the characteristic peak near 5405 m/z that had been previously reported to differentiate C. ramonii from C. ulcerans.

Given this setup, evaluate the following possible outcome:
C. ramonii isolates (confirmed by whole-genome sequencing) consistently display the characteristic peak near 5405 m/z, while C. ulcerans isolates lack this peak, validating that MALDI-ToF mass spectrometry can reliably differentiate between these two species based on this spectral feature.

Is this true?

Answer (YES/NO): YES